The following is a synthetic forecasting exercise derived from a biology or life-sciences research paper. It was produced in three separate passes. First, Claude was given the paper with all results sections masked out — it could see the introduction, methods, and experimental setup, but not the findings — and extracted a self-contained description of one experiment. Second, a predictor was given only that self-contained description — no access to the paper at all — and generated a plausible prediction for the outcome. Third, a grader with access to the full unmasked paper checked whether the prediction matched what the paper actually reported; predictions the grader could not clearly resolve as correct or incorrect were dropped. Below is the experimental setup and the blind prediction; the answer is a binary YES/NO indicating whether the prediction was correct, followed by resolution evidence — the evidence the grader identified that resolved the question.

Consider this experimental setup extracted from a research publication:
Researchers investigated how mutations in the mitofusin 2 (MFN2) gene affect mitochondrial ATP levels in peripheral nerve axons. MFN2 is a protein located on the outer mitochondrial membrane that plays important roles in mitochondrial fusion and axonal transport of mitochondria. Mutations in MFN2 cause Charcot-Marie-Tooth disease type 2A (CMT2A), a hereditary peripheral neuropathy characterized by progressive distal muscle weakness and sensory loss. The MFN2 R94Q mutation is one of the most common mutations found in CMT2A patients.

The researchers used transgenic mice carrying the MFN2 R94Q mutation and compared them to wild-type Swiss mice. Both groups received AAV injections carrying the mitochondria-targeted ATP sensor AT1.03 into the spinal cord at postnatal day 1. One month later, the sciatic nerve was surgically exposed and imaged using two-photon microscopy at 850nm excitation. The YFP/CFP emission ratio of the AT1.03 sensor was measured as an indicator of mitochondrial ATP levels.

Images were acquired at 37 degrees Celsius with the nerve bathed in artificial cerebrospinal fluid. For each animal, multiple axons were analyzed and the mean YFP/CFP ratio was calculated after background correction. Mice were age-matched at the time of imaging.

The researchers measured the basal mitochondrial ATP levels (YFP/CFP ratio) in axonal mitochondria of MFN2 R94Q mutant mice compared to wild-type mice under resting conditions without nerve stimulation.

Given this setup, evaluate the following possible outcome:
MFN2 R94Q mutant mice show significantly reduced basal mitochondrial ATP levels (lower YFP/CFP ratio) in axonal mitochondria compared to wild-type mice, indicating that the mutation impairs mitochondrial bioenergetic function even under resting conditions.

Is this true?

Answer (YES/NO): NO